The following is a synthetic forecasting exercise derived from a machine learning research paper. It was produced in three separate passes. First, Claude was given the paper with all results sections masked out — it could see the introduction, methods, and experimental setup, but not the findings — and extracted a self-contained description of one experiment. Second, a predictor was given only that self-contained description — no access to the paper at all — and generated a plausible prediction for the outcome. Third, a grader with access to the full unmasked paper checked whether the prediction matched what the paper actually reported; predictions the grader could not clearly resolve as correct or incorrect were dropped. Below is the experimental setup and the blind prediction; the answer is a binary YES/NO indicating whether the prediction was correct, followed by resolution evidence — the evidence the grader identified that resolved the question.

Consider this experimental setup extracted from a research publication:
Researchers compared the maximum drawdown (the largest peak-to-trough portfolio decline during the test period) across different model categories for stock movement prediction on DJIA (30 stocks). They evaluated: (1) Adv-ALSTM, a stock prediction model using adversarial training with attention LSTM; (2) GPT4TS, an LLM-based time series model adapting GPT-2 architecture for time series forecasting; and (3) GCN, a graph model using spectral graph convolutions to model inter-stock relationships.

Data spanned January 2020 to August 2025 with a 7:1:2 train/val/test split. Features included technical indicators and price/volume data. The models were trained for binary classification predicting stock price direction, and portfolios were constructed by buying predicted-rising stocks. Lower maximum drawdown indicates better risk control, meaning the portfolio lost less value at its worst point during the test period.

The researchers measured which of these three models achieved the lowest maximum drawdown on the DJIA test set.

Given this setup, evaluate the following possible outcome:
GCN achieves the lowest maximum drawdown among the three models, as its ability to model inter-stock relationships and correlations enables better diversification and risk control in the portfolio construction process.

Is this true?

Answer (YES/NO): NO